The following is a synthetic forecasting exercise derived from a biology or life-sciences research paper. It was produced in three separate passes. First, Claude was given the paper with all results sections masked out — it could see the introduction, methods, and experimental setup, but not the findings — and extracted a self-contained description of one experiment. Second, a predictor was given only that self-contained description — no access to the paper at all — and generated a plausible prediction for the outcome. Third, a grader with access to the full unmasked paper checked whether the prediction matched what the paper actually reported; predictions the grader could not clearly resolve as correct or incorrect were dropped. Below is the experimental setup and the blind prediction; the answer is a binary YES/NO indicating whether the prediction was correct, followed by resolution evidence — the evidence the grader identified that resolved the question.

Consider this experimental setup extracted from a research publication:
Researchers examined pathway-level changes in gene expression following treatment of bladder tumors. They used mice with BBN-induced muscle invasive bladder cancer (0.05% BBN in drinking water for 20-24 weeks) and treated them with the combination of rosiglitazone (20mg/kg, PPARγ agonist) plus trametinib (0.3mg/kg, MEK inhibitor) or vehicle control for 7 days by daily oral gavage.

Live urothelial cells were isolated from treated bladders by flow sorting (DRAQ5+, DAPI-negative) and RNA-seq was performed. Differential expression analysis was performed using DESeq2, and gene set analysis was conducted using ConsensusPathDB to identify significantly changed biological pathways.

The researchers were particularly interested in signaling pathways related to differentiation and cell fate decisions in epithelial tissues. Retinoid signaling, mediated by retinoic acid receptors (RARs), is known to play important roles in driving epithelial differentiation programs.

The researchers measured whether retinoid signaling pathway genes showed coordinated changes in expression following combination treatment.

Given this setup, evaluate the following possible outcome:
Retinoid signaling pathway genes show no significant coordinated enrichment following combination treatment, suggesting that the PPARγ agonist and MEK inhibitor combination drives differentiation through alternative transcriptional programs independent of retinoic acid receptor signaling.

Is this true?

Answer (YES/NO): NO